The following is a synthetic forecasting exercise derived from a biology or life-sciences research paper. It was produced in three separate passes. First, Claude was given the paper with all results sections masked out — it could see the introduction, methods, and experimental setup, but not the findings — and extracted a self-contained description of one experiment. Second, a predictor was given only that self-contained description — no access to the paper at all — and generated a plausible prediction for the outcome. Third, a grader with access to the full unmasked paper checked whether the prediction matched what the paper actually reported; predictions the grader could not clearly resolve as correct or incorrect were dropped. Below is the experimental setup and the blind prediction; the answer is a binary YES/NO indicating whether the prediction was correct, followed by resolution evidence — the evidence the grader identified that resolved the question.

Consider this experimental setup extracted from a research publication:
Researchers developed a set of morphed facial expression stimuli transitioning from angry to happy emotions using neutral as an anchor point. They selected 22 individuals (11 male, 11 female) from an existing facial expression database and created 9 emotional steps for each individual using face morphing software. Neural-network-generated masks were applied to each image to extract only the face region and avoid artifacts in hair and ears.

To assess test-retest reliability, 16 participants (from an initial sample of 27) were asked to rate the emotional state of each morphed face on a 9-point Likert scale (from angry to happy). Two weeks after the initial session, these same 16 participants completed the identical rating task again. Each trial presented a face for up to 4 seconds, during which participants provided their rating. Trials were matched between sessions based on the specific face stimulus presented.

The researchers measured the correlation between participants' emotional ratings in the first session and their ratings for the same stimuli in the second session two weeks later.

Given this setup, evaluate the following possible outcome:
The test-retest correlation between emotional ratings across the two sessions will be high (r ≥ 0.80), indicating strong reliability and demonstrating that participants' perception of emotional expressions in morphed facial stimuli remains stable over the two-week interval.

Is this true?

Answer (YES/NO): YES